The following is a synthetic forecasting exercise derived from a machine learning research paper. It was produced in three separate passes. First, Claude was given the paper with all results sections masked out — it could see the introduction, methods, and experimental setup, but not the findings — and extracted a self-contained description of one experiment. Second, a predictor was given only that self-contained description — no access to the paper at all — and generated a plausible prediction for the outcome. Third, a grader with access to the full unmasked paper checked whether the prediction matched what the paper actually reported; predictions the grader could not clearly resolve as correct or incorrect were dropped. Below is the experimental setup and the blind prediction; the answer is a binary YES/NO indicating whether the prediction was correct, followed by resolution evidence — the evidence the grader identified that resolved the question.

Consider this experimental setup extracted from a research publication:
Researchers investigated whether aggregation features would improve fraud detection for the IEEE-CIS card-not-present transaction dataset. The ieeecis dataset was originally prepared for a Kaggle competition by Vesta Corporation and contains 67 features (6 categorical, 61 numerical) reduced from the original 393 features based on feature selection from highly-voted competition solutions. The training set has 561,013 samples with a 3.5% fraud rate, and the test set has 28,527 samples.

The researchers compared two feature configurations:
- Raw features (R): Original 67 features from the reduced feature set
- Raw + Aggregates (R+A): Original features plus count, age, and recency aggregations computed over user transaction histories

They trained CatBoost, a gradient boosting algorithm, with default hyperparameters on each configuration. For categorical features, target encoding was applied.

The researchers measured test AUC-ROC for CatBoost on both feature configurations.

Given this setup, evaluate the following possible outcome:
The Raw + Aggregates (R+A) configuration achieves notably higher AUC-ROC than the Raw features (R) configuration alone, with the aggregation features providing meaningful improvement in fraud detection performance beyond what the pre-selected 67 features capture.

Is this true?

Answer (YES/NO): NO